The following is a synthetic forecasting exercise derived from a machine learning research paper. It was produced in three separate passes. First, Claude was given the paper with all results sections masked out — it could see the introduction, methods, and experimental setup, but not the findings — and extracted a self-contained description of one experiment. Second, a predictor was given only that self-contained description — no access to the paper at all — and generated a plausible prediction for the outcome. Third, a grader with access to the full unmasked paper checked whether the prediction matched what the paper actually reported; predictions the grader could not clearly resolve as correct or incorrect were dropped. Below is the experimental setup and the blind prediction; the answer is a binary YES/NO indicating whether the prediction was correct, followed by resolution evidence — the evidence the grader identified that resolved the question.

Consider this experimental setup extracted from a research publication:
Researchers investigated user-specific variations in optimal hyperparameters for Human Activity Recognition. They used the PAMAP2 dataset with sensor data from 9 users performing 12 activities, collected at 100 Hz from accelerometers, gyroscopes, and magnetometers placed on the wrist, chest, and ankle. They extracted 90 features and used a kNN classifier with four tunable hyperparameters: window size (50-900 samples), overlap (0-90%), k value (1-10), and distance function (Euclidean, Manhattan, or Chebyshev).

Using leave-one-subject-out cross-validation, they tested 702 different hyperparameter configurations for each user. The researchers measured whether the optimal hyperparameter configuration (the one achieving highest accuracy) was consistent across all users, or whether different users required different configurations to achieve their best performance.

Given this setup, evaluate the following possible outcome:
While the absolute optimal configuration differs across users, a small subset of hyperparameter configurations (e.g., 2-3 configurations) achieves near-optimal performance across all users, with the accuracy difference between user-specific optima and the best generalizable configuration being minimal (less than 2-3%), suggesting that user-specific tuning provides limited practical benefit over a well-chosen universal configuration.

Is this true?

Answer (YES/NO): NO